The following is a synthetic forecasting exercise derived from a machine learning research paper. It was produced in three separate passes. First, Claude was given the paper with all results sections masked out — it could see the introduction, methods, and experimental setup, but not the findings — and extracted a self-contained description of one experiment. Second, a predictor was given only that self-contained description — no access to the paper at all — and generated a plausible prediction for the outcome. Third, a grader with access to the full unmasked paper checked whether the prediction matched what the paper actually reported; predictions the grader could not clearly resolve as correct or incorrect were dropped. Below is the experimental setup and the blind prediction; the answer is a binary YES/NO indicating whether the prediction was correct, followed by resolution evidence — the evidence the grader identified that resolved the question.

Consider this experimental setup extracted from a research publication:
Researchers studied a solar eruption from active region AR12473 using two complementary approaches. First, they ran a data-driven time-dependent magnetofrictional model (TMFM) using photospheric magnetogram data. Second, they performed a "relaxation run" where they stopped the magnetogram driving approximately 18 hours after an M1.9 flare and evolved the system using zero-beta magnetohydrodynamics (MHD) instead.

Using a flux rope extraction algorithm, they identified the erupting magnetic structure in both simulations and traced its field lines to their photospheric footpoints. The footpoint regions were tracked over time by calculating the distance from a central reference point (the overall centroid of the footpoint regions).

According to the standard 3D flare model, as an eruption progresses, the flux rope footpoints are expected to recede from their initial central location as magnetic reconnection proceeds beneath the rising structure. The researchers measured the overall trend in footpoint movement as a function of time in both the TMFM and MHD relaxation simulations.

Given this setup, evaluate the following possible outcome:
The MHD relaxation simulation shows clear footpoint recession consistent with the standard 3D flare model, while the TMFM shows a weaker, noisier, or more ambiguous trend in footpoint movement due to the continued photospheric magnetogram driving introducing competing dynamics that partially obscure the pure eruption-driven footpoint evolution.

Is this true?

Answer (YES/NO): NO